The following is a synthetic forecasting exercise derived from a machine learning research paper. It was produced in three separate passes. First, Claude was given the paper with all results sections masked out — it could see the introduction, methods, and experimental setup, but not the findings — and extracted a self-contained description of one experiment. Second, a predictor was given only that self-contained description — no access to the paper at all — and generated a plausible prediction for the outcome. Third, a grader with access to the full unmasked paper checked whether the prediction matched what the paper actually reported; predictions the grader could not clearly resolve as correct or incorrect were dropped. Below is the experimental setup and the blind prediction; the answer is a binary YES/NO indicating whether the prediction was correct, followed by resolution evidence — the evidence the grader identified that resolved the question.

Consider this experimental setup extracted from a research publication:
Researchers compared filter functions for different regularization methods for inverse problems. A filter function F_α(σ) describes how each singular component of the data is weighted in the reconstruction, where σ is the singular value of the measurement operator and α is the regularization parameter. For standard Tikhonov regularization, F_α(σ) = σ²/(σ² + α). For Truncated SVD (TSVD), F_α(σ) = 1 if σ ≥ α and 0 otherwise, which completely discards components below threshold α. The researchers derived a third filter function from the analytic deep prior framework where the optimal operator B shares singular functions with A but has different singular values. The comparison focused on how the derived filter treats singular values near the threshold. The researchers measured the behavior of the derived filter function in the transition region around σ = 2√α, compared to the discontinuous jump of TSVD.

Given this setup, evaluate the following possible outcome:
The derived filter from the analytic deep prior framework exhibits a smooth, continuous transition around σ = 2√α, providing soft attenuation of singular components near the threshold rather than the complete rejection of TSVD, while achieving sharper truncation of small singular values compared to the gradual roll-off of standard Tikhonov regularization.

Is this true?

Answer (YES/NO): NO